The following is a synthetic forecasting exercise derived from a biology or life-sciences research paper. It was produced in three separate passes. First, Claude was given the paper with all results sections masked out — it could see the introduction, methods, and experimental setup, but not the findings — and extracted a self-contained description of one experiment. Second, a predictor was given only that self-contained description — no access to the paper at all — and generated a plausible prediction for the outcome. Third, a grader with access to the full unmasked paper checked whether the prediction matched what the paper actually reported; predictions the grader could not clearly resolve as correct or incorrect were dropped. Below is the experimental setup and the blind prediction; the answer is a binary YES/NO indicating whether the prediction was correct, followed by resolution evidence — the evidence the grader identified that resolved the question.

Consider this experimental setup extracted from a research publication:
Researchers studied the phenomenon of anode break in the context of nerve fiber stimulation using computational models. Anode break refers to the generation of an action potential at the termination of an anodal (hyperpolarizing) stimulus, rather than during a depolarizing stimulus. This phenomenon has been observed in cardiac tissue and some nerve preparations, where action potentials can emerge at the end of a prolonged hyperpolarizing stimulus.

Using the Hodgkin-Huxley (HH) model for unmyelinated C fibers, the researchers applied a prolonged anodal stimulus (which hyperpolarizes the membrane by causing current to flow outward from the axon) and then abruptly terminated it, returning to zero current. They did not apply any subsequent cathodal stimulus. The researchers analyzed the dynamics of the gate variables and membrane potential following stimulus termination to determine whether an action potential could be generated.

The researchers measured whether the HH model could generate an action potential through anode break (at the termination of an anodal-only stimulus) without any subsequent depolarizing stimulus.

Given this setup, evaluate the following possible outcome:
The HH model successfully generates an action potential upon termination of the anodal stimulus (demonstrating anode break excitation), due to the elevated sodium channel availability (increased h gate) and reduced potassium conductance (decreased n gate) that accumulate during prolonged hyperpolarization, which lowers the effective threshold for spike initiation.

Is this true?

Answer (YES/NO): NO